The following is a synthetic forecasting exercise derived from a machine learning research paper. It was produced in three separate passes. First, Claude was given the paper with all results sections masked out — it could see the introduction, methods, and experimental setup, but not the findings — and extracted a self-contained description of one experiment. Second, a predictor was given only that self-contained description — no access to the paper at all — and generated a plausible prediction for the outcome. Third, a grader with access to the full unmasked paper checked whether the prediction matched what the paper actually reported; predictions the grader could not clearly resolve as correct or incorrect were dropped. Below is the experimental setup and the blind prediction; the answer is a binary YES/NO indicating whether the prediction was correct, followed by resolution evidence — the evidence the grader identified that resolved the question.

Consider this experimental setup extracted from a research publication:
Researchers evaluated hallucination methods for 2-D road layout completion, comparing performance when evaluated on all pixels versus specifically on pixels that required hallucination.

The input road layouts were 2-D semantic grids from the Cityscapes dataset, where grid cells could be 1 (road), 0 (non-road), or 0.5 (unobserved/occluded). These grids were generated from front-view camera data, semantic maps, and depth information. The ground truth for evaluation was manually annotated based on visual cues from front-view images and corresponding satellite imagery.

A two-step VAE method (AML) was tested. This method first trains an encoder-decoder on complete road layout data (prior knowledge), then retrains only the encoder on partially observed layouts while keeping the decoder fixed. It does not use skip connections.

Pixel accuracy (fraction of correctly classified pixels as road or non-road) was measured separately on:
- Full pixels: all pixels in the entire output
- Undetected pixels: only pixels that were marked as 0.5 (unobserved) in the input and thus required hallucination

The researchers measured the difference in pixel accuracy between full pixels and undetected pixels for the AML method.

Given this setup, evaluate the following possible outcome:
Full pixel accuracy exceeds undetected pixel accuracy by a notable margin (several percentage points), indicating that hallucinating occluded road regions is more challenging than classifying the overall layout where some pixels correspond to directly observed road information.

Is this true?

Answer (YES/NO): YES